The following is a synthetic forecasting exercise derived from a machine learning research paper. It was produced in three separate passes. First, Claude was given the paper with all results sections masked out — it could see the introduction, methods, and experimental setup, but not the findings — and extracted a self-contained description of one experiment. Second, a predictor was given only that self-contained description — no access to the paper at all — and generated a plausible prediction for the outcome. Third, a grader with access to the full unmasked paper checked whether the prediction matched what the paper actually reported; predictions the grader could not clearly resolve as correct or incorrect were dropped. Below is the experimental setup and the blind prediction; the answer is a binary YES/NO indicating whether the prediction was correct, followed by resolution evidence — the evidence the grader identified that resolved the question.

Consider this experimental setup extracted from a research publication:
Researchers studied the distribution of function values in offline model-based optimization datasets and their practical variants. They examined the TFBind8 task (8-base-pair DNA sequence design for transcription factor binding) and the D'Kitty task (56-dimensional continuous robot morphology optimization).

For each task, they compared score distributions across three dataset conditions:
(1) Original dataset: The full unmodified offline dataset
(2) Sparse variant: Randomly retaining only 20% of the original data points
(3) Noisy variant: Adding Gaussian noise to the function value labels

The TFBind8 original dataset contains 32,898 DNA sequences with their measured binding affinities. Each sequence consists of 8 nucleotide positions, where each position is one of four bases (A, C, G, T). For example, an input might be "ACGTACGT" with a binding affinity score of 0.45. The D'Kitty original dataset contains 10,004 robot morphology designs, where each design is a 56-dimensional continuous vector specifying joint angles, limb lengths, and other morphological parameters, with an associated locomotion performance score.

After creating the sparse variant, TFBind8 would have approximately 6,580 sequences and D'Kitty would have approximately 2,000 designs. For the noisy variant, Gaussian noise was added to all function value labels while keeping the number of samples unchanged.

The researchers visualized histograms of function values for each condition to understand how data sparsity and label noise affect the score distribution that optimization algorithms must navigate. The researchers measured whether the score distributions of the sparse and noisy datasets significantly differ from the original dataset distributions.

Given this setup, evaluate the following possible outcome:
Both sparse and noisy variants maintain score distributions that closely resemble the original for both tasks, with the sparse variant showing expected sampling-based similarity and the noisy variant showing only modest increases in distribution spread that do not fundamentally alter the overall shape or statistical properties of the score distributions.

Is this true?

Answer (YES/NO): NO